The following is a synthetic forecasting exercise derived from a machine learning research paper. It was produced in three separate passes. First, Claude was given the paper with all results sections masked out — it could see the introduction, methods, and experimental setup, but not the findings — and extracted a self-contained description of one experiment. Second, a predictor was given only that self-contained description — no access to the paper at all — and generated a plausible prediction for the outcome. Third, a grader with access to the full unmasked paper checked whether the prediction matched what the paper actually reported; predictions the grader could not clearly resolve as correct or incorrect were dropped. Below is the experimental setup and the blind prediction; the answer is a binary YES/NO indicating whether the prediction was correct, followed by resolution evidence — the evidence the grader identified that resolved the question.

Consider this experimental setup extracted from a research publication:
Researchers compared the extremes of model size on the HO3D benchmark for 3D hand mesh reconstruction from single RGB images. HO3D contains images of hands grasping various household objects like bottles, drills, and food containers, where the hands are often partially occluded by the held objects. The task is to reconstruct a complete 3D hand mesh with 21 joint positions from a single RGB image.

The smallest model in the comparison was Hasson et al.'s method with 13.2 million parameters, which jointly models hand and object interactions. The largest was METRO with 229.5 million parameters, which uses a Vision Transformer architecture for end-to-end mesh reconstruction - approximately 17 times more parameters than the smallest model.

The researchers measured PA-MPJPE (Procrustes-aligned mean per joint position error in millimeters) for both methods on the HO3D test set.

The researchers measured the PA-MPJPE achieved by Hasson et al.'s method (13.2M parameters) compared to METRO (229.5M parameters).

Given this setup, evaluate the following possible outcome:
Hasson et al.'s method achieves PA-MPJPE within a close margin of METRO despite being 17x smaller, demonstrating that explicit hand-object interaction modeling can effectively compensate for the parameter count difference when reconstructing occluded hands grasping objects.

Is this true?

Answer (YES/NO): YES